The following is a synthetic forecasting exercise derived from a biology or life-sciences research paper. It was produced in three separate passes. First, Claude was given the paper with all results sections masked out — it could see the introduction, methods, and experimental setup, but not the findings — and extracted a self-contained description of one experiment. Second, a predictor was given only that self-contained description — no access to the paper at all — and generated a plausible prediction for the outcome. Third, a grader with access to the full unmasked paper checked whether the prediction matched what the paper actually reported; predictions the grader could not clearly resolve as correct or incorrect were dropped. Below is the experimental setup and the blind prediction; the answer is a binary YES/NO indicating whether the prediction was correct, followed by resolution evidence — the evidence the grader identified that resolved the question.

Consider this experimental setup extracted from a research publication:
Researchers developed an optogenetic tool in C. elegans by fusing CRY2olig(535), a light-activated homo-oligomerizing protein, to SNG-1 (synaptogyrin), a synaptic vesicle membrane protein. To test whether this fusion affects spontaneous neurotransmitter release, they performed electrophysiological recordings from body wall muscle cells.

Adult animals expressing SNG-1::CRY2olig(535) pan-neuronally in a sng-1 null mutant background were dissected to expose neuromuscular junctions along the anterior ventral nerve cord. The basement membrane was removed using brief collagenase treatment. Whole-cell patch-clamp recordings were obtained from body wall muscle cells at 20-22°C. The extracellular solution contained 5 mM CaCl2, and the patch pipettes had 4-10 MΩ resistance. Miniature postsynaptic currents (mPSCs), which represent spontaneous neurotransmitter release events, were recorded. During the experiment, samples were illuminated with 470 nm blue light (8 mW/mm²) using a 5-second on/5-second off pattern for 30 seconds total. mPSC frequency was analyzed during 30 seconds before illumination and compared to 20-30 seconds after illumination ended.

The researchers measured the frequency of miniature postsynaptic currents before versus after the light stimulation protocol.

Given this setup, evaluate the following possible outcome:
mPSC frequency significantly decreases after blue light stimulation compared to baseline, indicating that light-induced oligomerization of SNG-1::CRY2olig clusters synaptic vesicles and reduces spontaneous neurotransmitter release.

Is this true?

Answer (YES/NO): YES